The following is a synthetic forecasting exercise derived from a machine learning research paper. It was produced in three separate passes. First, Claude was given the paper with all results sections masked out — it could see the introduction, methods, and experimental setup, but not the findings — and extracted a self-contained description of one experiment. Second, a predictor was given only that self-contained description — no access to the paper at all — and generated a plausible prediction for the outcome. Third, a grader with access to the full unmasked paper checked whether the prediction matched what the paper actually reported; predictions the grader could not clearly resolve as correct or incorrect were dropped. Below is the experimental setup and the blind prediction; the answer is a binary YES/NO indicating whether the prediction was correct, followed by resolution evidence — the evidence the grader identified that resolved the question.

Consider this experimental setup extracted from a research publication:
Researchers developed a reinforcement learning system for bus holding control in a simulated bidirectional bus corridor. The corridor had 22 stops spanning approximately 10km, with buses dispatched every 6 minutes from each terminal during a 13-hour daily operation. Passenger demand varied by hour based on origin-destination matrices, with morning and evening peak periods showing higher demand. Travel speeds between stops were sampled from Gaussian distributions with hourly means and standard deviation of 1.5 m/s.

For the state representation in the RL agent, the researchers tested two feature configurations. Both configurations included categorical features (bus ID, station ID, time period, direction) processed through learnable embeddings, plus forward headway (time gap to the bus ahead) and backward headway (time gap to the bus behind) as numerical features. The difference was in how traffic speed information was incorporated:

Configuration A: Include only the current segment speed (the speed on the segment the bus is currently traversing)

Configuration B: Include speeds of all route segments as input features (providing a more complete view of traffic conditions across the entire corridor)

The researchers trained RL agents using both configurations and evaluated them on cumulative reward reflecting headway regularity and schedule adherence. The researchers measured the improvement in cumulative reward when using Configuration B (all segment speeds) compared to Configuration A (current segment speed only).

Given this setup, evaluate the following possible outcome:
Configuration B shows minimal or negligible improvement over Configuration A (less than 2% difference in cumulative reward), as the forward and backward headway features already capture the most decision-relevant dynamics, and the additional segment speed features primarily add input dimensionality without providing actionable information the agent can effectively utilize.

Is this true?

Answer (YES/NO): YES